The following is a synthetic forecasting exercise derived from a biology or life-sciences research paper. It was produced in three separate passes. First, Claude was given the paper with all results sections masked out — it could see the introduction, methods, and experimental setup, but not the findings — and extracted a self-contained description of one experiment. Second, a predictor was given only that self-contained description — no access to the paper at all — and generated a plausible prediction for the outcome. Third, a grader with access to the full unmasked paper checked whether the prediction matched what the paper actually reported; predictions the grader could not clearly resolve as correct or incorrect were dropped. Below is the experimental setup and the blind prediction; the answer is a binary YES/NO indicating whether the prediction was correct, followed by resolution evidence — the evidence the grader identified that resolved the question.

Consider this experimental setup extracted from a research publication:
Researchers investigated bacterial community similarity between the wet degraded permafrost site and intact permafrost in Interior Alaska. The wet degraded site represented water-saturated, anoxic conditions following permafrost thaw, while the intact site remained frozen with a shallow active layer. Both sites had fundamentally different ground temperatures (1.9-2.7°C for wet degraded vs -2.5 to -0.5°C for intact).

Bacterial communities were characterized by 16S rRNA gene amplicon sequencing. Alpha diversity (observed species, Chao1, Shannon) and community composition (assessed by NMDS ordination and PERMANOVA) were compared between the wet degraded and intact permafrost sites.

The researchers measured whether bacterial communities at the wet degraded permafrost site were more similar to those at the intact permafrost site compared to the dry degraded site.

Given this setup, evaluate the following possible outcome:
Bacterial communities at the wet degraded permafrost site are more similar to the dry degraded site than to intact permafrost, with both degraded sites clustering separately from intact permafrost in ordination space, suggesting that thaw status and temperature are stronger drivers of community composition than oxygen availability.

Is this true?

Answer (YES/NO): NO